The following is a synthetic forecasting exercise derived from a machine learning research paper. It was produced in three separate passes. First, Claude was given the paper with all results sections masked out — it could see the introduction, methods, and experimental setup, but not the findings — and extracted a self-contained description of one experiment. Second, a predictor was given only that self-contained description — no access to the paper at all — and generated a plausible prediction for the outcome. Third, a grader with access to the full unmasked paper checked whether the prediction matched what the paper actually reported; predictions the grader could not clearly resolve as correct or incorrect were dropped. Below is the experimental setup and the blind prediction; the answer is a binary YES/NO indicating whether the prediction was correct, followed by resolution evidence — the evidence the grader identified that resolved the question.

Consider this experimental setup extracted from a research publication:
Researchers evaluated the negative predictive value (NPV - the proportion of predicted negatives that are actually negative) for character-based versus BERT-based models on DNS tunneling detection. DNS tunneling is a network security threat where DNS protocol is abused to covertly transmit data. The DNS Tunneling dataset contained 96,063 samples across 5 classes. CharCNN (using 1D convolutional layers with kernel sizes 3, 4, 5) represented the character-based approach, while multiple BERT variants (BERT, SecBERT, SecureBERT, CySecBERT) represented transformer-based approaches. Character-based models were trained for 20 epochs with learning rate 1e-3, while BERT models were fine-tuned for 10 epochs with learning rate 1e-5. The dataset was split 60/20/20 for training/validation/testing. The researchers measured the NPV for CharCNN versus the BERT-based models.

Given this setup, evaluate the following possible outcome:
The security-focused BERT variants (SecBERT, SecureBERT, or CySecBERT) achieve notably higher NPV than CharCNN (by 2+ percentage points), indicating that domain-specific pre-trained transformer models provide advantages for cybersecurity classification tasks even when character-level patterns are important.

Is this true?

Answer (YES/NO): NO